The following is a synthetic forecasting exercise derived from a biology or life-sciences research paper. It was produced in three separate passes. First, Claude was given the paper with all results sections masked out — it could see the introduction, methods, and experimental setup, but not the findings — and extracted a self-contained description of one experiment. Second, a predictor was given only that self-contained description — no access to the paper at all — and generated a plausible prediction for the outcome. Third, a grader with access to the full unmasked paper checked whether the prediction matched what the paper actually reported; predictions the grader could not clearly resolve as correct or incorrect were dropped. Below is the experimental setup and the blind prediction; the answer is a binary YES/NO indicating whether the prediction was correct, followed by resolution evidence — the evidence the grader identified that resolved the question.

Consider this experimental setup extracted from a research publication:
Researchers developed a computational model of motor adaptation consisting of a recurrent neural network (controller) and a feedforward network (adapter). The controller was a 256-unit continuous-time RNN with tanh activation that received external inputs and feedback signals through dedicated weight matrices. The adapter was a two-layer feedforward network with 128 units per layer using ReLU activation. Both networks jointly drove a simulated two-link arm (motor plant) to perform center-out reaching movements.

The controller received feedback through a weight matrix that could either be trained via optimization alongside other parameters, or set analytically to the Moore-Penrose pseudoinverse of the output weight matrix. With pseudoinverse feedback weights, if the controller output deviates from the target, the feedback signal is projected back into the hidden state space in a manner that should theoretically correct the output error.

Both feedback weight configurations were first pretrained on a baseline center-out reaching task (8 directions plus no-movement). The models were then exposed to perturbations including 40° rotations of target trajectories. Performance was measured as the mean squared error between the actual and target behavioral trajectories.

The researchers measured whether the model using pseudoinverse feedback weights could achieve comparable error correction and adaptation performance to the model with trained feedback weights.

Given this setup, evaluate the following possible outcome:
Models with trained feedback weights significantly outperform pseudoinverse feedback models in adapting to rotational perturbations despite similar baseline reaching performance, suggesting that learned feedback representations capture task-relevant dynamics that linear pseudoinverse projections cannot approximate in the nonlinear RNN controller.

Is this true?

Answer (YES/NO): NO